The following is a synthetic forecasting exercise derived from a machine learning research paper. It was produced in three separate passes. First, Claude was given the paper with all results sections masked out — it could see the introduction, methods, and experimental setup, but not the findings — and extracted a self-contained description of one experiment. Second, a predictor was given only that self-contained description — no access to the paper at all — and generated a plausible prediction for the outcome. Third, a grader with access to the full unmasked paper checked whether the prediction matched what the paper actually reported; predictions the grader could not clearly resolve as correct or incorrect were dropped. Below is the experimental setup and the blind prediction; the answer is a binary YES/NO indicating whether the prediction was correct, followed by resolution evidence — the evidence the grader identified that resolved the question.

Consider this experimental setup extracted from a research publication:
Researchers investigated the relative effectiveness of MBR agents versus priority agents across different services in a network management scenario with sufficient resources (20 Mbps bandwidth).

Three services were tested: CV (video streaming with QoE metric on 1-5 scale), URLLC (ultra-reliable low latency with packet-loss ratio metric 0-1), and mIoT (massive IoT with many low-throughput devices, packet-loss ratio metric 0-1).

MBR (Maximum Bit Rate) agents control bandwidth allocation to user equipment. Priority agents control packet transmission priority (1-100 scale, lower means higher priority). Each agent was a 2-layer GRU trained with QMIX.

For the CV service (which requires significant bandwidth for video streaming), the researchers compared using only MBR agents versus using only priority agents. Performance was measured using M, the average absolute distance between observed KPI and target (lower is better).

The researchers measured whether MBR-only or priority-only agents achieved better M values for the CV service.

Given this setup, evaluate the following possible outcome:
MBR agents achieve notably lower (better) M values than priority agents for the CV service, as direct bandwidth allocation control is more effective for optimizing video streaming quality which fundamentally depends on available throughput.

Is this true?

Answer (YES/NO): YES